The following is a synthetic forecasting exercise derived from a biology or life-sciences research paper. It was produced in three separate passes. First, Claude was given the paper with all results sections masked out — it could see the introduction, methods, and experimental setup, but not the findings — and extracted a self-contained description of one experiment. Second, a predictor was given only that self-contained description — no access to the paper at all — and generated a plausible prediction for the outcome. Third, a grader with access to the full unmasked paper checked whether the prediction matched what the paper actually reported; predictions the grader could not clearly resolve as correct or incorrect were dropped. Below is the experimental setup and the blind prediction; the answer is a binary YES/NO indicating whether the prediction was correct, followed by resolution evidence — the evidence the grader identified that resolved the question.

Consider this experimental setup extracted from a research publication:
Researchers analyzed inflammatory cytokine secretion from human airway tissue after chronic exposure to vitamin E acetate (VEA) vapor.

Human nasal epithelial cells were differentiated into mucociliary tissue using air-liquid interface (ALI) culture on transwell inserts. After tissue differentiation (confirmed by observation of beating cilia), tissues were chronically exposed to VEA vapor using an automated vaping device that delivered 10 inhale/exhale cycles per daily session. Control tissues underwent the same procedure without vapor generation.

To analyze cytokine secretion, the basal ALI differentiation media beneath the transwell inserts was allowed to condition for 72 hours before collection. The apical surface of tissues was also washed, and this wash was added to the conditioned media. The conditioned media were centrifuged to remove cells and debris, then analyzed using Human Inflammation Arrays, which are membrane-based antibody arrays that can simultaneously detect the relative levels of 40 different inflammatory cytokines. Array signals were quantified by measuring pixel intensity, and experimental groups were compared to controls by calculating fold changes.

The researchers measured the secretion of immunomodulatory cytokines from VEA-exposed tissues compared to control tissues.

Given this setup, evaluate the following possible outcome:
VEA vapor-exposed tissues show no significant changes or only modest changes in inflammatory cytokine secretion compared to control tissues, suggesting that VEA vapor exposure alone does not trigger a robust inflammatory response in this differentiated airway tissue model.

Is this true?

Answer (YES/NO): NO